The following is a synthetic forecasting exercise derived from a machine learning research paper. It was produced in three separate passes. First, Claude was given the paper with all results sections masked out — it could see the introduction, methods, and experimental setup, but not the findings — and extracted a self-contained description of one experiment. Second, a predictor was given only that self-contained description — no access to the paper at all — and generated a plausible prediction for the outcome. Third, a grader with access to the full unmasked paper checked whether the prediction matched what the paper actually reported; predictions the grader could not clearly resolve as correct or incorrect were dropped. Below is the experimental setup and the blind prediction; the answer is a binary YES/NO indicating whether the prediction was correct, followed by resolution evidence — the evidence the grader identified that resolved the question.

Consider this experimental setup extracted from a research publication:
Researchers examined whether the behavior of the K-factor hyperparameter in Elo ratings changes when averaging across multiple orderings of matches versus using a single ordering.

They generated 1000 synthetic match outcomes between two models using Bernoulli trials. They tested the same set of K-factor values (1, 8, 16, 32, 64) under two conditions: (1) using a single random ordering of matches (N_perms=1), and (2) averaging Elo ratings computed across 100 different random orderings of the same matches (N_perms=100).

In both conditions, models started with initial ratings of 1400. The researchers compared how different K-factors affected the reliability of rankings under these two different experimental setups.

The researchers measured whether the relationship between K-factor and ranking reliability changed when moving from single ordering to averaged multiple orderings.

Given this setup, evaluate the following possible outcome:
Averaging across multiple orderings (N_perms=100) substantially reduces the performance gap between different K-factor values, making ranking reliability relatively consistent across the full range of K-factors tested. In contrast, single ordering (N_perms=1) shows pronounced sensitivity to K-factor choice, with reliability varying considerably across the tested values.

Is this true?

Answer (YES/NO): NO